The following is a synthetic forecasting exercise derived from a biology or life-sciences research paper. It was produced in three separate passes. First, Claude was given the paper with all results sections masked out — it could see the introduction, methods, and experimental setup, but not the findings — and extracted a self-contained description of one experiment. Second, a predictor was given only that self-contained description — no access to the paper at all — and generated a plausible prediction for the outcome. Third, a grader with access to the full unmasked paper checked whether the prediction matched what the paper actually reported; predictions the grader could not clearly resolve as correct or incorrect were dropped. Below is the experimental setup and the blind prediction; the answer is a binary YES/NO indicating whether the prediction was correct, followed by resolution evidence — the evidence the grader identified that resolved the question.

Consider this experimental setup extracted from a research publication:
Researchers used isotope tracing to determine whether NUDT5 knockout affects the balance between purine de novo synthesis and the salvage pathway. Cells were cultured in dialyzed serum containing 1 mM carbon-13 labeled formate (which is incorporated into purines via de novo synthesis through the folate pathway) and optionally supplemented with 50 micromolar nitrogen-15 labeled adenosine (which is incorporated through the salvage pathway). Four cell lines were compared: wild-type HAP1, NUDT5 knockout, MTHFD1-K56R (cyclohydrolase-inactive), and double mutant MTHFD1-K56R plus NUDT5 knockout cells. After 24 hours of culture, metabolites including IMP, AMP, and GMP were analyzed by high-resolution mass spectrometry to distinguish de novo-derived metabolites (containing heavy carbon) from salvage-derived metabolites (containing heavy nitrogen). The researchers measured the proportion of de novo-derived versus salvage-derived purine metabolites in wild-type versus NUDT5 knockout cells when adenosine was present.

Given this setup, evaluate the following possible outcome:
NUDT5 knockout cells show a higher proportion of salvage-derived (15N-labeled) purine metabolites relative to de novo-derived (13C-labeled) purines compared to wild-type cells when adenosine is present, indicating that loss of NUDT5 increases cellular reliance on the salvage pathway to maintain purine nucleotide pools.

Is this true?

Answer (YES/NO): NO